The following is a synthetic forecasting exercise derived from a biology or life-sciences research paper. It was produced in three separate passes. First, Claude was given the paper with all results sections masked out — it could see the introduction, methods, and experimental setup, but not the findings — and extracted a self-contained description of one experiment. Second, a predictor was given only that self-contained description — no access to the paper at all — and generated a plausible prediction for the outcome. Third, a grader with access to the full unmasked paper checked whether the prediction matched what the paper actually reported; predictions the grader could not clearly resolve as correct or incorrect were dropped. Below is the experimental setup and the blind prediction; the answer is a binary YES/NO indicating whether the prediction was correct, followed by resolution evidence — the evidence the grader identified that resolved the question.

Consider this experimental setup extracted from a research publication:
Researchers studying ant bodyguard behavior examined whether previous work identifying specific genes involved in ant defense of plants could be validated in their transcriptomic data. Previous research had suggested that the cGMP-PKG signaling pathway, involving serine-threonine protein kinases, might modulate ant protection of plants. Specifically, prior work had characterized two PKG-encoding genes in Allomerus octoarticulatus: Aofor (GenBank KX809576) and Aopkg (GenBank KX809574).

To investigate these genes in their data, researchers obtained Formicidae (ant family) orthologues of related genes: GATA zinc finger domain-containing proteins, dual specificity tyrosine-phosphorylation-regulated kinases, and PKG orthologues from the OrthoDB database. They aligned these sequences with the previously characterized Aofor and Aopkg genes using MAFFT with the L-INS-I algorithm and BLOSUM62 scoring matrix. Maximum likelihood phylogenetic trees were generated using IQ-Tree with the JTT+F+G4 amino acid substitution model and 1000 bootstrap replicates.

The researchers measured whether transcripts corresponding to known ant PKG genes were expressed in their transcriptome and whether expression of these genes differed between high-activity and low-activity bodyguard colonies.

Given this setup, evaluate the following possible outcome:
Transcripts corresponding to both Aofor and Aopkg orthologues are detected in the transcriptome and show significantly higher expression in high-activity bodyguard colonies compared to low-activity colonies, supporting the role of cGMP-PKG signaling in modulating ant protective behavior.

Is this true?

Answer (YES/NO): NO